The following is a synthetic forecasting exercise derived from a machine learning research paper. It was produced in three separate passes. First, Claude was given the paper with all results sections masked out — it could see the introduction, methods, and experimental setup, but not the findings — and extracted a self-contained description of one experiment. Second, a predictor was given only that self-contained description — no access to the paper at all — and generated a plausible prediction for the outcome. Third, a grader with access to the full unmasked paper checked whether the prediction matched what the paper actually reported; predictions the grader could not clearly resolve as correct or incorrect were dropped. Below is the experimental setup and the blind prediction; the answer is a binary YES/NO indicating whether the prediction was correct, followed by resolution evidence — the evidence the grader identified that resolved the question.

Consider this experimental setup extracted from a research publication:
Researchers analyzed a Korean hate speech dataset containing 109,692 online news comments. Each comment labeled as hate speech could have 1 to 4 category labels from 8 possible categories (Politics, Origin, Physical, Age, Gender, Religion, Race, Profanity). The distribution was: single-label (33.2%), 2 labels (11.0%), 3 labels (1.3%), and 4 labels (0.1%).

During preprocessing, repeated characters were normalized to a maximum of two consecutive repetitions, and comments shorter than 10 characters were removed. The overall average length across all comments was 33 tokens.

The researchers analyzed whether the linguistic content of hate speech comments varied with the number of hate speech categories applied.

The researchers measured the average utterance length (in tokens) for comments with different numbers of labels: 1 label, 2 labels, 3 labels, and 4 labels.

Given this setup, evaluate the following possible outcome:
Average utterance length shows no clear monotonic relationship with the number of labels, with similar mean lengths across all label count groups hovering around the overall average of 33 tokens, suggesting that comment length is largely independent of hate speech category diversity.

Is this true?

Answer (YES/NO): NO